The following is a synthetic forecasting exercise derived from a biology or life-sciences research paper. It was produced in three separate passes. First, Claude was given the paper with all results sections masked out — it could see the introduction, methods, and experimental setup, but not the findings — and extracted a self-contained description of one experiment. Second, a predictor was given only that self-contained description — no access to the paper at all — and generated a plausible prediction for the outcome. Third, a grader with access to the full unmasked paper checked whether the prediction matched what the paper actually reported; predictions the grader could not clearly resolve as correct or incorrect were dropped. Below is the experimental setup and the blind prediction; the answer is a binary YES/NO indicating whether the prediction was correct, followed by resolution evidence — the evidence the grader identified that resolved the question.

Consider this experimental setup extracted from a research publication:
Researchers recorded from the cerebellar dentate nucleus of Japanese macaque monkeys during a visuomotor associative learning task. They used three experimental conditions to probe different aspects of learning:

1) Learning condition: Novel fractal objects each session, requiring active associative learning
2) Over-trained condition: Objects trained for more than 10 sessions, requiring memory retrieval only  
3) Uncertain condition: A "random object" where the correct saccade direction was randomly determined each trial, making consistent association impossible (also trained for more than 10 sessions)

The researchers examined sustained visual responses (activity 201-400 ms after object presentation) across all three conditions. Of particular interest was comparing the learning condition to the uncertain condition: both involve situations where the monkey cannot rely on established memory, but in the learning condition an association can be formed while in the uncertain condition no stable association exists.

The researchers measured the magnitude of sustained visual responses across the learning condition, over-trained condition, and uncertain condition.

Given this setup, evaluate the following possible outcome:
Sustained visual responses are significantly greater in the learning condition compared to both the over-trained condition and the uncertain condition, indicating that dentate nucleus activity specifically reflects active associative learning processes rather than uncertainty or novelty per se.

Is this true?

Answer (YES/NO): YES